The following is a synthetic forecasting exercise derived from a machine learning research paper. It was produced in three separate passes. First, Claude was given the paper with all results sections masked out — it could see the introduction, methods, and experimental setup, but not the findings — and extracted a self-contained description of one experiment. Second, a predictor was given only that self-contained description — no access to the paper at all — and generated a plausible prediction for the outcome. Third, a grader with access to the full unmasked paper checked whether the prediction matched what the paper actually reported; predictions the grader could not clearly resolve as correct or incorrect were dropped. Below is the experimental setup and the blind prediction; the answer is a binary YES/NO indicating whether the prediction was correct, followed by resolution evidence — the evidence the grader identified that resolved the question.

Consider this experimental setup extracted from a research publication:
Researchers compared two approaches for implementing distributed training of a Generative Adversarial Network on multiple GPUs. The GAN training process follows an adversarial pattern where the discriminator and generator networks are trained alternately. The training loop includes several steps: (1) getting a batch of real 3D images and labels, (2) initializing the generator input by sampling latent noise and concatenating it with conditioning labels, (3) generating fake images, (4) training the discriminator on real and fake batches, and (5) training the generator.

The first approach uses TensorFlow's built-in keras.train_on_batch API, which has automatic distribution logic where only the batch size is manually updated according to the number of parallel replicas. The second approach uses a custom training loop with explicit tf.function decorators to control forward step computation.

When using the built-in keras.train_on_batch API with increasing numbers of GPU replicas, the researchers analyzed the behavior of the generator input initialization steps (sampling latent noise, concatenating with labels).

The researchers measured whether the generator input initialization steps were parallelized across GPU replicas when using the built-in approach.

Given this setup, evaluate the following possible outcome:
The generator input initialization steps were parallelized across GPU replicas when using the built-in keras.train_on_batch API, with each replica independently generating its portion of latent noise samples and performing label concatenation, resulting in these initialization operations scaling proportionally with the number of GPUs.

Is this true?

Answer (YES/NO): NO